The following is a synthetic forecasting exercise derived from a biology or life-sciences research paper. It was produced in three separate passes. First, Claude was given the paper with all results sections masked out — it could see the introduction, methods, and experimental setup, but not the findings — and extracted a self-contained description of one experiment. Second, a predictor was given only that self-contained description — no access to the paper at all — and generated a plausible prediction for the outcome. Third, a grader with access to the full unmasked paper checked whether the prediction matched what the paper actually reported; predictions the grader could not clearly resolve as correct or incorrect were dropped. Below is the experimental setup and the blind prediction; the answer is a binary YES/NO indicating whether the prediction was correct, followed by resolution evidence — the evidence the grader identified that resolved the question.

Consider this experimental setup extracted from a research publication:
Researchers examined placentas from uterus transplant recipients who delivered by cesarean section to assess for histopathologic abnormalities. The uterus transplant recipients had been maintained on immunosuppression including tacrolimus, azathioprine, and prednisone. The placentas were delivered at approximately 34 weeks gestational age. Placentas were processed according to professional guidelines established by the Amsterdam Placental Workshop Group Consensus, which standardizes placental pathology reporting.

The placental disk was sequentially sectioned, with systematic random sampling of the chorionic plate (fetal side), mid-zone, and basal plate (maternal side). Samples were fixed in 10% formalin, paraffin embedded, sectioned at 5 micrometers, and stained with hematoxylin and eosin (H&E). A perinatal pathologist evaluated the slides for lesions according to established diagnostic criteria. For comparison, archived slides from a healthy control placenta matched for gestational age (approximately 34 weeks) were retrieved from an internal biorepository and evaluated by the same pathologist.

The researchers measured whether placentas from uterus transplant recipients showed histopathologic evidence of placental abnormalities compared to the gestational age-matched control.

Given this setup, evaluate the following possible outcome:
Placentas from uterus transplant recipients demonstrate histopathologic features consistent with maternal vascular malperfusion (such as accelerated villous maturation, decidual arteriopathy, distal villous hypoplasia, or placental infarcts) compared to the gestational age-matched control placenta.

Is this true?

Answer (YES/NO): YES